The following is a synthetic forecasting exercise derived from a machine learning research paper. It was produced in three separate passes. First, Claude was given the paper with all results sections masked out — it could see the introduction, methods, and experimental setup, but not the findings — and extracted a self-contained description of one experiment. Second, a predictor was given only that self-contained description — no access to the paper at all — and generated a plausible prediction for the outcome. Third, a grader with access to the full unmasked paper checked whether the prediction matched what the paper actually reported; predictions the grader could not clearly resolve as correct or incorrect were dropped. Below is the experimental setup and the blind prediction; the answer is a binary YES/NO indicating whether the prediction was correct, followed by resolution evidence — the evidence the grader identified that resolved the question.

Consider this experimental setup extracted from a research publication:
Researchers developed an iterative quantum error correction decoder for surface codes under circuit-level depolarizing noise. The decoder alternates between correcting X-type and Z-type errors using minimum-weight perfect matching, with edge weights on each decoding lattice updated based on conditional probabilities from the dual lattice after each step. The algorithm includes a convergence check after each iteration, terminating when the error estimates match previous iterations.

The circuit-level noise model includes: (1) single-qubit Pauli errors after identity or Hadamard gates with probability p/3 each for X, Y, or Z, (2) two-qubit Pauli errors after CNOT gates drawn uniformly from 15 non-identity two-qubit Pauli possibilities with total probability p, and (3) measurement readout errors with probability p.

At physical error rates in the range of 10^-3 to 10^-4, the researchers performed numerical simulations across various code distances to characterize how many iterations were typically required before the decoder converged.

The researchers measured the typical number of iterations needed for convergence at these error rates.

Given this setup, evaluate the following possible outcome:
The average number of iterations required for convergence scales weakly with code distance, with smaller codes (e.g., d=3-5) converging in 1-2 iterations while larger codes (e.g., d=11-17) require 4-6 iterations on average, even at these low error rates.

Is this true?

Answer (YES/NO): NO